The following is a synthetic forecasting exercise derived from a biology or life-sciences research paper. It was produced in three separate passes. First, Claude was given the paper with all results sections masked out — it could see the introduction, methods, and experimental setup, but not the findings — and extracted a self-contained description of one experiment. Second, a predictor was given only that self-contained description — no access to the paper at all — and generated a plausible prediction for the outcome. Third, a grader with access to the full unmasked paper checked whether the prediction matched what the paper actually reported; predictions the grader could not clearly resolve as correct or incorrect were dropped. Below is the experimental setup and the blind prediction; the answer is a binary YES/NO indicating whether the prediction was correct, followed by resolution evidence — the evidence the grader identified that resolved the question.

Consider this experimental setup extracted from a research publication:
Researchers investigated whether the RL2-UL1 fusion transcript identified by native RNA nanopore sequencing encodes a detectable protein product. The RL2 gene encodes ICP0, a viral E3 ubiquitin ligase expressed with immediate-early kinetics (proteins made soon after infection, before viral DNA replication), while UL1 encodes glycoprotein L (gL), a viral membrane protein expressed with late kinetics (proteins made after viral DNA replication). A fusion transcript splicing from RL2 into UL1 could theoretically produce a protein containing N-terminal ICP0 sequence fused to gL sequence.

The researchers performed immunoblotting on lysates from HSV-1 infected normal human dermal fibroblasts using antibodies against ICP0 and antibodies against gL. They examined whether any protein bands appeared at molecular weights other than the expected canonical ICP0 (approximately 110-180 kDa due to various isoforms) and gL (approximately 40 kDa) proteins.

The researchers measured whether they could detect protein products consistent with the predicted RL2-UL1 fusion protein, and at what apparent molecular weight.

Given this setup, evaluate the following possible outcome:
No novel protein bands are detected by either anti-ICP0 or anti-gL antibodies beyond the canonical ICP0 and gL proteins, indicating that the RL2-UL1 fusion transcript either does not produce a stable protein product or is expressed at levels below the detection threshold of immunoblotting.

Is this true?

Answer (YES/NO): NO